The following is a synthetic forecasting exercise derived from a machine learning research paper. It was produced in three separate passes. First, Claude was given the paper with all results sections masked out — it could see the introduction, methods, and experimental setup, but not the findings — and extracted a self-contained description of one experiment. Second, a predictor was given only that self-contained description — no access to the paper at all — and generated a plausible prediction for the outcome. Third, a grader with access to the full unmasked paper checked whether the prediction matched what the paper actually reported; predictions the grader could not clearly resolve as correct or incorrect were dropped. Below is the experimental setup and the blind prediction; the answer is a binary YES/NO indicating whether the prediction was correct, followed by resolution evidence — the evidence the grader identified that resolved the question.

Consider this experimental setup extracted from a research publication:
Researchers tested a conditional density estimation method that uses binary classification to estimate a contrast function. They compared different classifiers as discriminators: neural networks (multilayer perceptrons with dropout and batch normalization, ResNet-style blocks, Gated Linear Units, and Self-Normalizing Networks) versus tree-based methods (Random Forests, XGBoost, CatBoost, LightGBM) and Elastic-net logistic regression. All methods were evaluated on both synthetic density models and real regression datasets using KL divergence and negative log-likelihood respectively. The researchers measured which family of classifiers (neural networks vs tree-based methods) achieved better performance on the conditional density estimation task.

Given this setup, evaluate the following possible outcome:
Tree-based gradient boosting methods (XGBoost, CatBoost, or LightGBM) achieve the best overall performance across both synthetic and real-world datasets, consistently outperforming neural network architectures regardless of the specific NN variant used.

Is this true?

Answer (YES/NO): NO